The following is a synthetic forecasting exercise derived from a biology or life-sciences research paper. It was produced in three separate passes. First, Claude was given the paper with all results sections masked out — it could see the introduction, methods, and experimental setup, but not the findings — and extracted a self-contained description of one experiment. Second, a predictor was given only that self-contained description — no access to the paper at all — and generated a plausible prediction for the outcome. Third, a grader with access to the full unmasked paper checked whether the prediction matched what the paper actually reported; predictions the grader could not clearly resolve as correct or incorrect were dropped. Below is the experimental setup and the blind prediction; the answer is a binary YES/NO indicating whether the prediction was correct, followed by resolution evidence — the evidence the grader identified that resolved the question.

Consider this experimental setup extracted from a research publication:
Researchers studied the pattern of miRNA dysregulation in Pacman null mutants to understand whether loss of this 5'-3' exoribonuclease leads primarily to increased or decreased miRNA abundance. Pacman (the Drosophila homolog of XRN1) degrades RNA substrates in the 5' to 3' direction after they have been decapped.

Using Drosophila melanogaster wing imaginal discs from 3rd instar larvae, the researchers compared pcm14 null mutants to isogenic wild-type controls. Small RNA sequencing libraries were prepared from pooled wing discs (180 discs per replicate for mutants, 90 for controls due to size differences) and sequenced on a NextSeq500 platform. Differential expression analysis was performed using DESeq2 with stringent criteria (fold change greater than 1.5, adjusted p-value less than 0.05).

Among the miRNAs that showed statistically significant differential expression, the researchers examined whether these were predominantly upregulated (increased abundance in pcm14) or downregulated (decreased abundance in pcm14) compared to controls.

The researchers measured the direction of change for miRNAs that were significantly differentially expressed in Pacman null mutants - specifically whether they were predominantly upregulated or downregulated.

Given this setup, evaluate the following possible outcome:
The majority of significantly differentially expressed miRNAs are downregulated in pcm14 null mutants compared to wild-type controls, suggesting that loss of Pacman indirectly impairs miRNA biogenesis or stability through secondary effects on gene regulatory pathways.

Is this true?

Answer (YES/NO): NO